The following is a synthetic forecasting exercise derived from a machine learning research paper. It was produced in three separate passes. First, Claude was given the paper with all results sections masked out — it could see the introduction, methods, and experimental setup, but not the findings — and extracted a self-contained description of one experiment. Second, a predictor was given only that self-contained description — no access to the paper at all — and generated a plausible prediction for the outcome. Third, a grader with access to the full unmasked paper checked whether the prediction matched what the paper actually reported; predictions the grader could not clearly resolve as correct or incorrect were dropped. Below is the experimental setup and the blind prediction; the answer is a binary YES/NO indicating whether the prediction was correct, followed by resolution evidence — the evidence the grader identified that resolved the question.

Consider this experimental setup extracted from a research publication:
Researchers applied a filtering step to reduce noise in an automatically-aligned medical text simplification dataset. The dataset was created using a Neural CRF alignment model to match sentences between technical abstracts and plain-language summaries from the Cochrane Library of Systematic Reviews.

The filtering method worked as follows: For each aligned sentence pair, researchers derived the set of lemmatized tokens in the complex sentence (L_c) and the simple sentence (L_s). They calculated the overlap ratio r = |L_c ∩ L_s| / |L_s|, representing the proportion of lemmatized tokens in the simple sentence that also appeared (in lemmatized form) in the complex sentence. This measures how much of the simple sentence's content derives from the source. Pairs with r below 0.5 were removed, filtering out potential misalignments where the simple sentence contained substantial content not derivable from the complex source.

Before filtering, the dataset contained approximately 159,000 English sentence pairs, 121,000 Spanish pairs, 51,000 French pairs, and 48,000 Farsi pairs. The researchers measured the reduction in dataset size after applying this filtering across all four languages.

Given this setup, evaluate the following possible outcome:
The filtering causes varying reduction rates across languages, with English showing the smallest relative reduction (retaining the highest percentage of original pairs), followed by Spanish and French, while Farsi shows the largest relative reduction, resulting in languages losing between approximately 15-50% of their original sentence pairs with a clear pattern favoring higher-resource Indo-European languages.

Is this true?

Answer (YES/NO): NO